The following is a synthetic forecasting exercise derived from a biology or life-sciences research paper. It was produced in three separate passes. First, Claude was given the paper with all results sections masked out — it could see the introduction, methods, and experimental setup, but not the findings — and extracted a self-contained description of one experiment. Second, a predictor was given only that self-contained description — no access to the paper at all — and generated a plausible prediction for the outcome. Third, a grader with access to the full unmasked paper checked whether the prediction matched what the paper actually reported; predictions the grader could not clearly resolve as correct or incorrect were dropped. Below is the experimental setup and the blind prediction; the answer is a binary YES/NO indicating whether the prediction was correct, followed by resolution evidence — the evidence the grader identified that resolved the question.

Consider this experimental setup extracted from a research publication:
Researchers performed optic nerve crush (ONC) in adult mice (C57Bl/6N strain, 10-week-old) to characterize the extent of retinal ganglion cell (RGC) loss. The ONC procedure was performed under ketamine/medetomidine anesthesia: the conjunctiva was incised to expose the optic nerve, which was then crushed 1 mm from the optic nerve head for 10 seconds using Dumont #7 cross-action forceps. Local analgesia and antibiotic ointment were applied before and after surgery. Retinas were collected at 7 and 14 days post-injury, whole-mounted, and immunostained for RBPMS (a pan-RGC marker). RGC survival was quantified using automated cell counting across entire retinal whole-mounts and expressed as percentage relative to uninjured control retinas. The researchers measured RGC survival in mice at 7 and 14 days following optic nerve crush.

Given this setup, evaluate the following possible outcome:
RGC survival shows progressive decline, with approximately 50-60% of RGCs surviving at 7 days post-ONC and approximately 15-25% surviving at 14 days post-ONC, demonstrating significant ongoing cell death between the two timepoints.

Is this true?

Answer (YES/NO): NO